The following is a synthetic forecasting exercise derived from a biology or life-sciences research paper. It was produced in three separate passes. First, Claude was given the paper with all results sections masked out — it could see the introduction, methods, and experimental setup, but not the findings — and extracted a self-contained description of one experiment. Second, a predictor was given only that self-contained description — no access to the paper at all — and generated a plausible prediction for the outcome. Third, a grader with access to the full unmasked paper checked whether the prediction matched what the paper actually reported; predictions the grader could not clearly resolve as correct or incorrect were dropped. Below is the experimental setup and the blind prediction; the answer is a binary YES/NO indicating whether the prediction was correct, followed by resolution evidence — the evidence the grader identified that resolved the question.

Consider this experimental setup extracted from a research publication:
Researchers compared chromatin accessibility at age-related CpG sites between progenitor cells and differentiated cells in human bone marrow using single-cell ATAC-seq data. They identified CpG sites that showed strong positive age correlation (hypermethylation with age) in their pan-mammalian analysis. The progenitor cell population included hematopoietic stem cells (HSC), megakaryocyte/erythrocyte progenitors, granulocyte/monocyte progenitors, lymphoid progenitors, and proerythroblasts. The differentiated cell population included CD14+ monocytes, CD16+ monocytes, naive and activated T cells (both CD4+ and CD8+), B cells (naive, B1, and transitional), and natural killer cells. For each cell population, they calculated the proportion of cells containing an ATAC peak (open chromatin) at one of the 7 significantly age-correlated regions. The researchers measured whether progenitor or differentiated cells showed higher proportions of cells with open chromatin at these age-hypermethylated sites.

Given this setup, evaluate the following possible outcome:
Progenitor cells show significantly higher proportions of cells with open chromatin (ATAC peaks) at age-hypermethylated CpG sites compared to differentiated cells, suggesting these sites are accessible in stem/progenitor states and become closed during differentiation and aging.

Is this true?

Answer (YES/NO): YES